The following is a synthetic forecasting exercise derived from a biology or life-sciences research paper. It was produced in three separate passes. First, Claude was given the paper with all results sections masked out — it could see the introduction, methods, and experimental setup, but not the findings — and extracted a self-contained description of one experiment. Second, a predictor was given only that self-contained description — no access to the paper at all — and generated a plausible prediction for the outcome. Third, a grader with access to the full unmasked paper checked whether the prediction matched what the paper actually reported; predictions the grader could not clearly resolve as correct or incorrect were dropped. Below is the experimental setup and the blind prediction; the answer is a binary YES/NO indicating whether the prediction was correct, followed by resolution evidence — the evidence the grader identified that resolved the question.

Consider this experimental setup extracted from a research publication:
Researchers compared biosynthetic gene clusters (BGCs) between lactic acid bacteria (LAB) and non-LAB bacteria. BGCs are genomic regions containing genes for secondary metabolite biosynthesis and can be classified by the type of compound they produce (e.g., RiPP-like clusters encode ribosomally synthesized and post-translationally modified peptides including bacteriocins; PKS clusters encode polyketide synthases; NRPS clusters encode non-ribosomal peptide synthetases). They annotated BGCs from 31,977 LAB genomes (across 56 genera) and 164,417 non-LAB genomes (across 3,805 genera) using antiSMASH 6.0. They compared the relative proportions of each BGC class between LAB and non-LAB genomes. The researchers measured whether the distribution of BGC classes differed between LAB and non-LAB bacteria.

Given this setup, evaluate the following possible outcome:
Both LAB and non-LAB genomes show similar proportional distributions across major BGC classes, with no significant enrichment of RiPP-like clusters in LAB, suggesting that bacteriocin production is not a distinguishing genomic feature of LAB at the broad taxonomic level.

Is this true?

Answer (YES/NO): NO